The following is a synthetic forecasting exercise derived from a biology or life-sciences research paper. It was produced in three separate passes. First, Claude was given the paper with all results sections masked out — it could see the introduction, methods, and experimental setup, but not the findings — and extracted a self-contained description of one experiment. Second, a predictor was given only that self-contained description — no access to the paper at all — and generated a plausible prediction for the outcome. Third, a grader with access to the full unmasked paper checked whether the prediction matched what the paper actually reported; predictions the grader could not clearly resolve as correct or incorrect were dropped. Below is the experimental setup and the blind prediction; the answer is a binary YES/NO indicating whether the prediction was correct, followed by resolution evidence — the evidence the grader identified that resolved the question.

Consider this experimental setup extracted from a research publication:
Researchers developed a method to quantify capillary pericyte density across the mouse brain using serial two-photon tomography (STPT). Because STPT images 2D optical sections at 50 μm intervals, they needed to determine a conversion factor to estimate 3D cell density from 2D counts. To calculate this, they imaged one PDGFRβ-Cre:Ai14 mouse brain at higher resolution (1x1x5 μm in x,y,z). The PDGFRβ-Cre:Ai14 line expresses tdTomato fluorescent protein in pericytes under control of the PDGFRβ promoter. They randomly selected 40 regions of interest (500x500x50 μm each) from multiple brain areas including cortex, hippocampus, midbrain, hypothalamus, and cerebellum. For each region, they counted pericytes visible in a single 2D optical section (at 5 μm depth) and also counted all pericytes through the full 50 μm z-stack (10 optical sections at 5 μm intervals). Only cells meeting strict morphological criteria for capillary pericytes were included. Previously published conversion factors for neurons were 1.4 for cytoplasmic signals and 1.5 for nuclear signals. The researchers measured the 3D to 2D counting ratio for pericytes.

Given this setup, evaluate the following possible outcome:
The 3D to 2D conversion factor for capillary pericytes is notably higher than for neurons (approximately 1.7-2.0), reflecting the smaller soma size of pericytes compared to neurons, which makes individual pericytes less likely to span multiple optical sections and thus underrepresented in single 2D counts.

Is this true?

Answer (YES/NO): NO